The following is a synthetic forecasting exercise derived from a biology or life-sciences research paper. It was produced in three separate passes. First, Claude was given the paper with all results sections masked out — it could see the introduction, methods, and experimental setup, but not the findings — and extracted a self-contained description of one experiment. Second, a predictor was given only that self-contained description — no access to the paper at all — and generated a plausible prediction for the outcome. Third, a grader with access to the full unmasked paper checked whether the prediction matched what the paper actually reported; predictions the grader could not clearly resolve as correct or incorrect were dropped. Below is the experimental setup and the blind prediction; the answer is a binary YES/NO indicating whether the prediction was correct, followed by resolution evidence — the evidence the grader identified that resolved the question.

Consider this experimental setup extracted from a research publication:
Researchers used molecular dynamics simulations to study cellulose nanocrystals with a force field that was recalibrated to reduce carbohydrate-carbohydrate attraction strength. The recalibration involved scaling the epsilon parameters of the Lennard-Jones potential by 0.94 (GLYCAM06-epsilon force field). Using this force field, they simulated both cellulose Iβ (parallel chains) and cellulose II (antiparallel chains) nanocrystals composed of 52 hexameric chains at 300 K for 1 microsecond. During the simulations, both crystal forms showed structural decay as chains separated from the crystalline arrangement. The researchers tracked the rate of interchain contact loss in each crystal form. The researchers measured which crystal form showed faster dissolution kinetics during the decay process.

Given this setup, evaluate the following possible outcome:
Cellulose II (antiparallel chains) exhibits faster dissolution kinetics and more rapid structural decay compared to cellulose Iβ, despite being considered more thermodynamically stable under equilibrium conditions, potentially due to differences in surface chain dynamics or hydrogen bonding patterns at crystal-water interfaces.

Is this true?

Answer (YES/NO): NO